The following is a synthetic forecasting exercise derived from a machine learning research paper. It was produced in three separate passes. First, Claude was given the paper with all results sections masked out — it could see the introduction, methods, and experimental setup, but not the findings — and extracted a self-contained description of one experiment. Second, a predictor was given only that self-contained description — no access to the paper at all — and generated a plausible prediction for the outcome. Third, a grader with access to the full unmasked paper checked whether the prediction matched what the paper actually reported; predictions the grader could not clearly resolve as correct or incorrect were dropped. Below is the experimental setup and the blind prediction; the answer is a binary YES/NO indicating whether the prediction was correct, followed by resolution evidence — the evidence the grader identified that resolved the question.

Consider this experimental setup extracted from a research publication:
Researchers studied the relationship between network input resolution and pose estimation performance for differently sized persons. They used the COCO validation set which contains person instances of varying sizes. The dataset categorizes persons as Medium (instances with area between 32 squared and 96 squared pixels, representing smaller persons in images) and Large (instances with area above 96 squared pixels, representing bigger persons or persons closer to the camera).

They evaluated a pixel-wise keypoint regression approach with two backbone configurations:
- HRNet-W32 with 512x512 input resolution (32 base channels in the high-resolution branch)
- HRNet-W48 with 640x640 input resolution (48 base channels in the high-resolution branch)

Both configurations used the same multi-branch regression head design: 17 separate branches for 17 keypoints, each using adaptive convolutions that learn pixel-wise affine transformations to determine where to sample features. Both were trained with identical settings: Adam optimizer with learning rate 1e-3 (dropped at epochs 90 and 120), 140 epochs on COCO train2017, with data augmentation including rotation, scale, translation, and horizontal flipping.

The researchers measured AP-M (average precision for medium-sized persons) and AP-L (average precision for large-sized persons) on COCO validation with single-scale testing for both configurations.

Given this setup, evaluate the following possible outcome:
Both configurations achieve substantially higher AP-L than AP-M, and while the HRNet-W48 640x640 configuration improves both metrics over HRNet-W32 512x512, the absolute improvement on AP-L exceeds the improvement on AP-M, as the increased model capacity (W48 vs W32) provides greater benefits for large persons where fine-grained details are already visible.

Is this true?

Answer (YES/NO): NO